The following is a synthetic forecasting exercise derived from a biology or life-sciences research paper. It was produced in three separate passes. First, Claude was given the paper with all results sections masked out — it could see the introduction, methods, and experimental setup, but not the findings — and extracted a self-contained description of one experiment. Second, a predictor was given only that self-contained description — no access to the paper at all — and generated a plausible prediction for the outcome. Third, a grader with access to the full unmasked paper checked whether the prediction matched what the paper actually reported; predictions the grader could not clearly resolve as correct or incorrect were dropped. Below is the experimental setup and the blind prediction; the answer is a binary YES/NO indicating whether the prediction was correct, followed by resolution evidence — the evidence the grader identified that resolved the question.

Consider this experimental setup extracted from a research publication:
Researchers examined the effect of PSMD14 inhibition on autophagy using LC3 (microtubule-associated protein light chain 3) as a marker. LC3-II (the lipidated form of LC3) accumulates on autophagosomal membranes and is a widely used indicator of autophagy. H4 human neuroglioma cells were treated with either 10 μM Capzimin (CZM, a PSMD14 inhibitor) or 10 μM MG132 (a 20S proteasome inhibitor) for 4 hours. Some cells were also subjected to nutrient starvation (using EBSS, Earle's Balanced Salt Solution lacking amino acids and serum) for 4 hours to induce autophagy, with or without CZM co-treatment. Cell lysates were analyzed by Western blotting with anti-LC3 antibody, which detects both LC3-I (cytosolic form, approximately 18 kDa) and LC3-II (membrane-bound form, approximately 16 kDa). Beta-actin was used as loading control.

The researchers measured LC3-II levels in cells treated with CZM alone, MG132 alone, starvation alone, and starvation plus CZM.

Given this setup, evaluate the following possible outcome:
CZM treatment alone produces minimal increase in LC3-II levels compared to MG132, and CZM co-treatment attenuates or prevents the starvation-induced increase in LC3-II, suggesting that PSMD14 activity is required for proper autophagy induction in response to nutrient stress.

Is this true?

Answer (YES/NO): YES